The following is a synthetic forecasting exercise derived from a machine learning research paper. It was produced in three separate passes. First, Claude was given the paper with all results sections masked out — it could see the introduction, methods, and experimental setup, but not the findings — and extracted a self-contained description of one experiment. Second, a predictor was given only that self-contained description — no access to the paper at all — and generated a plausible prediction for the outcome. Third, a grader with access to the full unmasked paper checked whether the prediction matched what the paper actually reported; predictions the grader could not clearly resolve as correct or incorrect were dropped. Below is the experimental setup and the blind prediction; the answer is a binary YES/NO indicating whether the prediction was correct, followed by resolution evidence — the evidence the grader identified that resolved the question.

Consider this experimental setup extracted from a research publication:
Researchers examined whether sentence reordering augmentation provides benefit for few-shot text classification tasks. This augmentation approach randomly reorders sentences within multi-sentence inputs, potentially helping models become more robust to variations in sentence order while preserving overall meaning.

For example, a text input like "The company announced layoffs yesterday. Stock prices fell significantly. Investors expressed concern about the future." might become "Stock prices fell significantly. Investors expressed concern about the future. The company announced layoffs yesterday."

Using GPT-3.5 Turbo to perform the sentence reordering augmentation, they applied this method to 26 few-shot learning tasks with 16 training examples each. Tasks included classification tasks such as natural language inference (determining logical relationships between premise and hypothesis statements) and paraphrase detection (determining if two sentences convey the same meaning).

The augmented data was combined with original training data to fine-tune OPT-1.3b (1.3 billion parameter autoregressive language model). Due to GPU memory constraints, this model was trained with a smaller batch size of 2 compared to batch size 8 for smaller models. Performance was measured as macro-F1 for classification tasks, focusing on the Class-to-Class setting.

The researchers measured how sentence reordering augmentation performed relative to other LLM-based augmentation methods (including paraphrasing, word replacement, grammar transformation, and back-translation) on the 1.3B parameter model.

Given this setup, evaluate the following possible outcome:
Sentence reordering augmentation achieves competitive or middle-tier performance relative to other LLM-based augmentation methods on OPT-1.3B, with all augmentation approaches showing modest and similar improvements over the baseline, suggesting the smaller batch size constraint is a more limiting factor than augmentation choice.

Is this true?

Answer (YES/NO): NO